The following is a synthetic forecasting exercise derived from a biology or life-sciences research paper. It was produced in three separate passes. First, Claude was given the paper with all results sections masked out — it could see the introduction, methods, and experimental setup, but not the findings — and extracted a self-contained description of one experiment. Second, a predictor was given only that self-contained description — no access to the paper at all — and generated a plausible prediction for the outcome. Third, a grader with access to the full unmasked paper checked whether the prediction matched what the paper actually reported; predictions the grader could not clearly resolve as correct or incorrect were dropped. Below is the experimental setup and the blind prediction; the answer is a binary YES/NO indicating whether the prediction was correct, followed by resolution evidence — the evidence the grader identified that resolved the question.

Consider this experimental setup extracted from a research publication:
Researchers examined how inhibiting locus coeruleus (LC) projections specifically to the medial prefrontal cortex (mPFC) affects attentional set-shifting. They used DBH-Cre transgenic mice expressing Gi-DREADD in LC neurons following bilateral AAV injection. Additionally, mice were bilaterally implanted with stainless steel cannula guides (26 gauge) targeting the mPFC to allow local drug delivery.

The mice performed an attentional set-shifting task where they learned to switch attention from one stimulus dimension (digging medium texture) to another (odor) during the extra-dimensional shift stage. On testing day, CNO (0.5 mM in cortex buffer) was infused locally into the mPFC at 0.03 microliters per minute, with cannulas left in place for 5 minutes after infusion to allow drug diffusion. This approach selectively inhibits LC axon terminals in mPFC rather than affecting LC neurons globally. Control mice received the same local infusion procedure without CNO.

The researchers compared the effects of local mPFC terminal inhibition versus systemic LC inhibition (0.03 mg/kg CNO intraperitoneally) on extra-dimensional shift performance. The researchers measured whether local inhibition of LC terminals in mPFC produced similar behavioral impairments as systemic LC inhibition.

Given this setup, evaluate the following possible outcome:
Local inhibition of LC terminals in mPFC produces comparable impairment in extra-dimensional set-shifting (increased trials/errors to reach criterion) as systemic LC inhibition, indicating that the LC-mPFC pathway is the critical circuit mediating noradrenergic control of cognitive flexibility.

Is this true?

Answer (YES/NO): YES